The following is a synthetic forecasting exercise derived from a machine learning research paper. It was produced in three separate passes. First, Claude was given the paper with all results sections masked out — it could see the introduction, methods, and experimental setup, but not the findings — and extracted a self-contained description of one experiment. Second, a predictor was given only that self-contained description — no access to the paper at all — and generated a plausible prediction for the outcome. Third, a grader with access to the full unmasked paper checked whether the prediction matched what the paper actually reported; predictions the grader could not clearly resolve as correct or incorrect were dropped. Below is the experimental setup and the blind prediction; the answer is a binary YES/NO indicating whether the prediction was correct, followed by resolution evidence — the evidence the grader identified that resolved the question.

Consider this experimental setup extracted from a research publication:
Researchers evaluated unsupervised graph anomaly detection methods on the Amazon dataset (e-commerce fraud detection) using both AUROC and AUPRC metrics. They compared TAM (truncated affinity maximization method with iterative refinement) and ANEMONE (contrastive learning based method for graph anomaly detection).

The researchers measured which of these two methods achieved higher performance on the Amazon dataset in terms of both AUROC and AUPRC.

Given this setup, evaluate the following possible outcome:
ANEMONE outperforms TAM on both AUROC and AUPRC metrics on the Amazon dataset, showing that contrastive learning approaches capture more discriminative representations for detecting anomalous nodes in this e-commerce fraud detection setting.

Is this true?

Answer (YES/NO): NO